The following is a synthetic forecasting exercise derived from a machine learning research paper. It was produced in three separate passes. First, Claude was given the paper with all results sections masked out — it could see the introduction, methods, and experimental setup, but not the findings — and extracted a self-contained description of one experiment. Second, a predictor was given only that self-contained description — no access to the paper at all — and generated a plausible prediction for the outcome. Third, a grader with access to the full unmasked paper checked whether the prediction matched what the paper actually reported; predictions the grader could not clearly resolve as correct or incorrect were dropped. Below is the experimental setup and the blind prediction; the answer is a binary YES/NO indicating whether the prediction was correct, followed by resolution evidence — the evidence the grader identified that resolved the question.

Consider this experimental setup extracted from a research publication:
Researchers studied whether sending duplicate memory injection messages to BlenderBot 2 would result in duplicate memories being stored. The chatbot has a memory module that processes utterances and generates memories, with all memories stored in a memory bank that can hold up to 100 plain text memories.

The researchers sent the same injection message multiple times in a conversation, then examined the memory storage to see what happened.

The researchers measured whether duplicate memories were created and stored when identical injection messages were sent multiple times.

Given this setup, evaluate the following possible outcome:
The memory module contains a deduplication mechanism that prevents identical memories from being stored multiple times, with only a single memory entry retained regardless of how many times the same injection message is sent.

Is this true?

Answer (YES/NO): NO